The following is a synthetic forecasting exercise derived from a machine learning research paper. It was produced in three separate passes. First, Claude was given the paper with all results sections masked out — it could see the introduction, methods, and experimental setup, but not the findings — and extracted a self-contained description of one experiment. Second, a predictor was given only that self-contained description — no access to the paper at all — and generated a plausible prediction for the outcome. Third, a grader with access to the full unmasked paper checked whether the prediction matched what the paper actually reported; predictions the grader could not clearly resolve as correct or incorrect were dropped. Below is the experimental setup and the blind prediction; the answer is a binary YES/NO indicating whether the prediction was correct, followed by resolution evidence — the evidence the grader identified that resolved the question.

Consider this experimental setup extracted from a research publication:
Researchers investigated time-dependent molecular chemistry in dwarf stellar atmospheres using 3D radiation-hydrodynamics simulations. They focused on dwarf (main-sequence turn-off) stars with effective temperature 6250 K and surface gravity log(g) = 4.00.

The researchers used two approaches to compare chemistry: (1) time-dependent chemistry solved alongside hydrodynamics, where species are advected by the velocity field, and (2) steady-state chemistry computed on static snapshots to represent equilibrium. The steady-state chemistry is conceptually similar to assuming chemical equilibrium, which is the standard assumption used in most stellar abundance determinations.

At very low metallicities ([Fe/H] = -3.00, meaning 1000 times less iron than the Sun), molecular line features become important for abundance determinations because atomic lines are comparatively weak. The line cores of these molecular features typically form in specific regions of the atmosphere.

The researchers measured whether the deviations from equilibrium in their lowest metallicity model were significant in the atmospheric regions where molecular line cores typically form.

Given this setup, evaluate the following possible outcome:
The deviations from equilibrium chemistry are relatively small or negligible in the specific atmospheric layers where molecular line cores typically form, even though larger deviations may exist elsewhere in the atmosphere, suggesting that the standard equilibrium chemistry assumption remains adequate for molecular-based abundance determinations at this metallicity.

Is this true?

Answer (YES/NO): YES